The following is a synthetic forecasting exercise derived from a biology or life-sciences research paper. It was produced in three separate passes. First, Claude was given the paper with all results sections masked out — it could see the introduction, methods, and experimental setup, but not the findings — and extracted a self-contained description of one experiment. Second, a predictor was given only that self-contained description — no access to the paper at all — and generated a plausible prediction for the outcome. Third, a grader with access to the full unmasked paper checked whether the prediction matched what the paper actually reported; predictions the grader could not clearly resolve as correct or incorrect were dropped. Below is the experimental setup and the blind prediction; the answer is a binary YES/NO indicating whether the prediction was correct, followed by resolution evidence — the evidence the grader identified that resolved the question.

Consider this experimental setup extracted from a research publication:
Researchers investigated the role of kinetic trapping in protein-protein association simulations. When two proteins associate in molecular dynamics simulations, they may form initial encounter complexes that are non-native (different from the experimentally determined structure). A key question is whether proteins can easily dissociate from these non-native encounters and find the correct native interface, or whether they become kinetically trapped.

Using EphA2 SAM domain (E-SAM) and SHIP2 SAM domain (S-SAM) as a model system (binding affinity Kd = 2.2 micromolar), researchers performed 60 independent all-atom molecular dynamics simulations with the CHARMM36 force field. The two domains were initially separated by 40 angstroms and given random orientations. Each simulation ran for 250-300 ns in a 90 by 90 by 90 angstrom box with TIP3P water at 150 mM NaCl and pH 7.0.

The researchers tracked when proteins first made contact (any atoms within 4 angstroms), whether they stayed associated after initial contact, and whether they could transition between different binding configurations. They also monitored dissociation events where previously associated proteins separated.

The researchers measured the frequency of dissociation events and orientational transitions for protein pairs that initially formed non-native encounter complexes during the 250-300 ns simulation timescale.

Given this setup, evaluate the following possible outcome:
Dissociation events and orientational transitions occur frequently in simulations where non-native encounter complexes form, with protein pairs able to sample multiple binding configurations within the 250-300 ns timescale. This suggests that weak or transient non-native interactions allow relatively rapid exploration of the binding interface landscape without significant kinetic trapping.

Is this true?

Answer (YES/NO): NO